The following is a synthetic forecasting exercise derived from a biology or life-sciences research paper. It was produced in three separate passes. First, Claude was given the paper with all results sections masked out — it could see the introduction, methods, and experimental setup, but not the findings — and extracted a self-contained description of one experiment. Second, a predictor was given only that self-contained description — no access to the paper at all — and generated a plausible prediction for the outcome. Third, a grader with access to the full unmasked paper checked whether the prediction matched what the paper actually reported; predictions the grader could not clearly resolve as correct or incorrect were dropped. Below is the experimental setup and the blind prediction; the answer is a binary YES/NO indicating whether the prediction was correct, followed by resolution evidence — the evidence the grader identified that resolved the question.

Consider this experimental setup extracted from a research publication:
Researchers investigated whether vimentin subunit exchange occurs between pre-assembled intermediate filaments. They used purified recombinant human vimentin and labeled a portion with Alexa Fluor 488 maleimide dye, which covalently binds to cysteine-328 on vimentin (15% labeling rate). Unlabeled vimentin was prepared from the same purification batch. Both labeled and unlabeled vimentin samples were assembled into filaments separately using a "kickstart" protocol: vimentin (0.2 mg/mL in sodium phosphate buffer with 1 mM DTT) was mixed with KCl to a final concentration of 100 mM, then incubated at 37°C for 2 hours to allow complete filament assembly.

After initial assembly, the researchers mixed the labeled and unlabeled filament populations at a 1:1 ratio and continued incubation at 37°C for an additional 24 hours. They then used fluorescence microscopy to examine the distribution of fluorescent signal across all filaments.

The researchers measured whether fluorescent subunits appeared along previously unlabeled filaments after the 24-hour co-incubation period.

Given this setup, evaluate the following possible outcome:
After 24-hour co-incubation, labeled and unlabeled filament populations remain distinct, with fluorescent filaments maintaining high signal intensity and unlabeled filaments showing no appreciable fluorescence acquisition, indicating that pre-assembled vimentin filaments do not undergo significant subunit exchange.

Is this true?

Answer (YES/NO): NO